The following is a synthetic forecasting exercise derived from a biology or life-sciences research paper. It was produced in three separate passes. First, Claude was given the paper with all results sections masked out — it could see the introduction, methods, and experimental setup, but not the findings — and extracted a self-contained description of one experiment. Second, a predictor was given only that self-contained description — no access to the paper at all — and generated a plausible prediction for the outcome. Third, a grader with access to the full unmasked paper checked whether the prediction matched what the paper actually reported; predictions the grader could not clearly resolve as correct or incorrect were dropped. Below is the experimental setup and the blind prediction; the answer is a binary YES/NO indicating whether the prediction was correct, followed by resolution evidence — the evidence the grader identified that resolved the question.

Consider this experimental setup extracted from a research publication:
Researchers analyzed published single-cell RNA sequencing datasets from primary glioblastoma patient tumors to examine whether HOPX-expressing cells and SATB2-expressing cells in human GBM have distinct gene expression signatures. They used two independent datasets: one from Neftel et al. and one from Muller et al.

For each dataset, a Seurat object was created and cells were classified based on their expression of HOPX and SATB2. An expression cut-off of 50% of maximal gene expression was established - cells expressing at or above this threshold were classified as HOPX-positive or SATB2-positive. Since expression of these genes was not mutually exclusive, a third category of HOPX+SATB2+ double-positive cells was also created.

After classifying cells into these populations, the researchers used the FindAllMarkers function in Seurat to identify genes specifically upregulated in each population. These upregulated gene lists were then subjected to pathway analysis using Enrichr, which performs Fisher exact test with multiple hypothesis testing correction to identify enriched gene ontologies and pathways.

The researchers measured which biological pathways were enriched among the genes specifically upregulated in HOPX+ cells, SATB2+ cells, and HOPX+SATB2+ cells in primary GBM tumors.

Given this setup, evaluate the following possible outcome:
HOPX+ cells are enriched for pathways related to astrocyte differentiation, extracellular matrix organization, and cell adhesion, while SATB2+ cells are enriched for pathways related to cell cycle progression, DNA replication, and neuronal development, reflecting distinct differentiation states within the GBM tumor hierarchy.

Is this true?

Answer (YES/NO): NO